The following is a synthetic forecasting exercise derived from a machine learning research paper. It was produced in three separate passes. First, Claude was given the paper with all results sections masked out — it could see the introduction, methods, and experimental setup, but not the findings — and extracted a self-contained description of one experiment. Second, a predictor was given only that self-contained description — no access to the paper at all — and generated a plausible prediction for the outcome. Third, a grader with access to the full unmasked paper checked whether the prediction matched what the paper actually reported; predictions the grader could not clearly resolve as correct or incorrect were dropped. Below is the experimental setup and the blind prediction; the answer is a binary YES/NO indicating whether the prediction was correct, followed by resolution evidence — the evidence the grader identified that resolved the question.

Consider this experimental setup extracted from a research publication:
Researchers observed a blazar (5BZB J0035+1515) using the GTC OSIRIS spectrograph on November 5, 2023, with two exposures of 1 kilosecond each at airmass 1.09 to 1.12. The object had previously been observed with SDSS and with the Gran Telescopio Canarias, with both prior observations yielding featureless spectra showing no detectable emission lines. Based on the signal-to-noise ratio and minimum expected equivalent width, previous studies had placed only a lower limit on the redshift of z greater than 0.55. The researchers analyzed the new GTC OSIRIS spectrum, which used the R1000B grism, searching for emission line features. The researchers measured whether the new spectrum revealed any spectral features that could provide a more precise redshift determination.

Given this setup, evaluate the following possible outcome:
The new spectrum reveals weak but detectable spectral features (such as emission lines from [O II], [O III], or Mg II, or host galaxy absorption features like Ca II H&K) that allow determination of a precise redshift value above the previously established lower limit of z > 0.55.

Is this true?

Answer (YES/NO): YES